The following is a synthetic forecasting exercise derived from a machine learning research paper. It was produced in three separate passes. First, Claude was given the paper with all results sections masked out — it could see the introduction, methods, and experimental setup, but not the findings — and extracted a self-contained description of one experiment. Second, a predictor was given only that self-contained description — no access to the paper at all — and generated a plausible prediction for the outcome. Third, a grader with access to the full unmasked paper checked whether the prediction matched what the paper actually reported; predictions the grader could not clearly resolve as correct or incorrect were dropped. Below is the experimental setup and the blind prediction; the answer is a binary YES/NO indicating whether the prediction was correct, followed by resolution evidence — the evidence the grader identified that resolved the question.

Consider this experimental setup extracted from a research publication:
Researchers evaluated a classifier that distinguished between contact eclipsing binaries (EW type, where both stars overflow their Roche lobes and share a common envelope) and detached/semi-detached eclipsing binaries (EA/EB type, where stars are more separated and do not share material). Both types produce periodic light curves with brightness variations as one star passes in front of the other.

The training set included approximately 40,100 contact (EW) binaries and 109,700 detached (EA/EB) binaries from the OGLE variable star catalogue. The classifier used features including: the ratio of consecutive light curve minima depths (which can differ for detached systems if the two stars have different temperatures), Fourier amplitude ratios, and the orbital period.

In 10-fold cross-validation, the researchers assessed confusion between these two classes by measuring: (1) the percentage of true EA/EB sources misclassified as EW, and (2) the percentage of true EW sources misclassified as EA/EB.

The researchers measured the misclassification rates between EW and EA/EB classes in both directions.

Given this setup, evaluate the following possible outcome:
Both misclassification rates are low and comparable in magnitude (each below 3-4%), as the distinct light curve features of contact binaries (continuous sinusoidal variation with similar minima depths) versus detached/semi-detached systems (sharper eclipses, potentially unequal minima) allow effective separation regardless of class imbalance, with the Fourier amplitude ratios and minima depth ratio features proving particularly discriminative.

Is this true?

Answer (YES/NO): NO